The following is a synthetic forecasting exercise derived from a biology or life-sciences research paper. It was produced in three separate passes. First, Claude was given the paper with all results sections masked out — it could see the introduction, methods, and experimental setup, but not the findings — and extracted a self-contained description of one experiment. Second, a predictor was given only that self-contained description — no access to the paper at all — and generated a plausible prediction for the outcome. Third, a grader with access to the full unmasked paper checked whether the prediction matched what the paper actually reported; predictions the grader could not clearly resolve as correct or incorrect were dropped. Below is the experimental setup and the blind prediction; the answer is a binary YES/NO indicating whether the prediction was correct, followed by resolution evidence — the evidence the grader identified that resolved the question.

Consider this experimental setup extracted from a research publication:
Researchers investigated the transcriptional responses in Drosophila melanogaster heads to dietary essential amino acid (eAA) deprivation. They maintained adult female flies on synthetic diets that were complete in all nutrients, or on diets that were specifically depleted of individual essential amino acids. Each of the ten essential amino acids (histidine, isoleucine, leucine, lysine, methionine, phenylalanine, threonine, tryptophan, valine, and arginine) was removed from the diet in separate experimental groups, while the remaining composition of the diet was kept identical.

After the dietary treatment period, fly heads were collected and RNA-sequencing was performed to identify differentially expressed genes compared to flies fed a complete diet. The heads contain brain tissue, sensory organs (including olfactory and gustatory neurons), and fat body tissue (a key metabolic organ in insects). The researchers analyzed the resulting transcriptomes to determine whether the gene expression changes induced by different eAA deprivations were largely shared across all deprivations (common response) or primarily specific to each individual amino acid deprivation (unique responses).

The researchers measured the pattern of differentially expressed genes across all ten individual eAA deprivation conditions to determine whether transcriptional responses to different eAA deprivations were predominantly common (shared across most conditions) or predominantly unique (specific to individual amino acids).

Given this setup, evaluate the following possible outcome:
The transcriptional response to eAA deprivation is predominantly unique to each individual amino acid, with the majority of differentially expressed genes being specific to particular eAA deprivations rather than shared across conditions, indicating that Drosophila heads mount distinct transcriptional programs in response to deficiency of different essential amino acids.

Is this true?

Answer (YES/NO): NO